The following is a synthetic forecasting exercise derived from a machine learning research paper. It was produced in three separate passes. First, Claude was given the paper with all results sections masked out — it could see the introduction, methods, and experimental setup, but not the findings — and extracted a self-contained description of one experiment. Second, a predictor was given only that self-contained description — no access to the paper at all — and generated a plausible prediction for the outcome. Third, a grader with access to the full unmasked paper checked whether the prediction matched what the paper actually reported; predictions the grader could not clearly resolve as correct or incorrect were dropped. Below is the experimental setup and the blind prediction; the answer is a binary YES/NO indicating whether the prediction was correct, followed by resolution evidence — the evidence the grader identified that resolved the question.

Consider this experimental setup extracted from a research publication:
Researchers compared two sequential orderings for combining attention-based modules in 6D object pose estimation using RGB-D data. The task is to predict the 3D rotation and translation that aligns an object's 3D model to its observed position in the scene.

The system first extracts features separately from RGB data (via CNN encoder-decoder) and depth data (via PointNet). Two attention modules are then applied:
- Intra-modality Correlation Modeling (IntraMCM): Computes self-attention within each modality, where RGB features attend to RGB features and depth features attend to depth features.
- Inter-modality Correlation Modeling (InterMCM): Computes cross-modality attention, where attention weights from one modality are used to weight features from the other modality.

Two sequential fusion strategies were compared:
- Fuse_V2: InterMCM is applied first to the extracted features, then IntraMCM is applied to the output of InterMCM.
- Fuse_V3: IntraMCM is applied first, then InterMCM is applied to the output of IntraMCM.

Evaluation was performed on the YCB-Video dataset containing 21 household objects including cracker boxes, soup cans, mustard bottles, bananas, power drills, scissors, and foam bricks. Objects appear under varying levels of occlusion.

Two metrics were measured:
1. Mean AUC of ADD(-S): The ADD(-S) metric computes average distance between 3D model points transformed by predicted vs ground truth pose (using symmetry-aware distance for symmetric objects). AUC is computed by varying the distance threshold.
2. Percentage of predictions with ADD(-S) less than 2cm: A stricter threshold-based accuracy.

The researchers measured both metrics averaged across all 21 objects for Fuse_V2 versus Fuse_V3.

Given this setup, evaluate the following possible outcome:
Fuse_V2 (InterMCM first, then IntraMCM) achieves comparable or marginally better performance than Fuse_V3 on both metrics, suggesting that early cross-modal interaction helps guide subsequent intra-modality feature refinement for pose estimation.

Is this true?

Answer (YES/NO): YES